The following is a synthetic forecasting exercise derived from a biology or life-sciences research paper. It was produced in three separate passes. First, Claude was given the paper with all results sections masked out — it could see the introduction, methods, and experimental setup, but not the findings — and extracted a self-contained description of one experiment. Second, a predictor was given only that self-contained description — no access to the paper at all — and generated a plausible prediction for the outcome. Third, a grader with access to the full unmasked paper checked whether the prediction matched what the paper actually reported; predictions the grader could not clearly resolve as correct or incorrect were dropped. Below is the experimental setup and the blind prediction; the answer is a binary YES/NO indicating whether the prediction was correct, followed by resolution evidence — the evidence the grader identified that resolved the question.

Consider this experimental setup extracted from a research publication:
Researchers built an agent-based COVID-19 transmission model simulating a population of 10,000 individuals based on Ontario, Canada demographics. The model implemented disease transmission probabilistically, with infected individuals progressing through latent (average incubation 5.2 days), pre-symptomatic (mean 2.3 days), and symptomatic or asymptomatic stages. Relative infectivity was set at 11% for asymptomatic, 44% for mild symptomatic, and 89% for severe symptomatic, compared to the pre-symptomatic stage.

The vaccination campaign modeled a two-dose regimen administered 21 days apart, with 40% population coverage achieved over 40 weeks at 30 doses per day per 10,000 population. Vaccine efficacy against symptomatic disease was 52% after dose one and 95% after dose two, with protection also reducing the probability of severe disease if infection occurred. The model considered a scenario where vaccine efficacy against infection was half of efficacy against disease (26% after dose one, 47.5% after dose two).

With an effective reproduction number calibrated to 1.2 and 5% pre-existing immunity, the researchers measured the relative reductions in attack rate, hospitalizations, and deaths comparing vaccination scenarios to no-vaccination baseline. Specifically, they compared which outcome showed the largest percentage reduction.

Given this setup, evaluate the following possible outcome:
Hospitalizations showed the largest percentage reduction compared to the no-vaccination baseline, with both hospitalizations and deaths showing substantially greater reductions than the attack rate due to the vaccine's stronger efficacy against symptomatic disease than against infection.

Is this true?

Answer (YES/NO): NO